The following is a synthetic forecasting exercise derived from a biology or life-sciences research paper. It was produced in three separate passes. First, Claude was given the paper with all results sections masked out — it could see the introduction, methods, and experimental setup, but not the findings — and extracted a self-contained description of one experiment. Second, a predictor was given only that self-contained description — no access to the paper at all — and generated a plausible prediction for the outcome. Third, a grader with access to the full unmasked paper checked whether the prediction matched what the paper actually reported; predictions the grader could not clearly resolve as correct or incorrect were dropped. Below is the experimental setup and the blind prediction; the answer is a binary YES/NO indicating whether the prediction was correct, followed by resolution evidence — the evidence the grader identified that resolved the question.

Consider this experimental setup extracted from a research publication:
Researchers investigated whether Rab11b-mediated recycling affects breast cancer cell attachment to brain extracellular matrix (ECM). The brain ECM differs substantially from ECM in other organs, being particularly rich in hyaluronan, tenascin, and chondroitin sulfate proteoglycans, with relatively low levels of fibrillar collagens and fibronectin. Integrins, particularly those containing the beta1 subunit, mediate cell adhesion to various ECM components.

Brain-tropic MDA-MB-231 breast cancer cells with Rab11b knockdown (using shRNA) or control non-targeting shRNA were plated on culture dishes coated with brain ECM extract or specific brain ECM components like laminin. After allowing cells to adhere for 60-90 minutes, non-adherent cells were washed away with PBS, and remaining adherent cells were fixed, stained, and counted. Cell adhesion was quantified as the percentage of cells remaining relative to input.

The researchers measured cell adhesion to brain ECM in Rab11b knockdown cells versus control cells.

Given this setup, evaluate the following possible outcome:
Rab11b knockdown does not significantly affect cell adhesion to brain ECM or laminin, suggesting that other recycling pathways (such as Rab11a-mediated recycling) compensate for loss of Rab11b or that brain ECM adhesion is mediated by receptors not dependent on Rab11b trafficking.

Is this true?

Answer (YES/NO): NO